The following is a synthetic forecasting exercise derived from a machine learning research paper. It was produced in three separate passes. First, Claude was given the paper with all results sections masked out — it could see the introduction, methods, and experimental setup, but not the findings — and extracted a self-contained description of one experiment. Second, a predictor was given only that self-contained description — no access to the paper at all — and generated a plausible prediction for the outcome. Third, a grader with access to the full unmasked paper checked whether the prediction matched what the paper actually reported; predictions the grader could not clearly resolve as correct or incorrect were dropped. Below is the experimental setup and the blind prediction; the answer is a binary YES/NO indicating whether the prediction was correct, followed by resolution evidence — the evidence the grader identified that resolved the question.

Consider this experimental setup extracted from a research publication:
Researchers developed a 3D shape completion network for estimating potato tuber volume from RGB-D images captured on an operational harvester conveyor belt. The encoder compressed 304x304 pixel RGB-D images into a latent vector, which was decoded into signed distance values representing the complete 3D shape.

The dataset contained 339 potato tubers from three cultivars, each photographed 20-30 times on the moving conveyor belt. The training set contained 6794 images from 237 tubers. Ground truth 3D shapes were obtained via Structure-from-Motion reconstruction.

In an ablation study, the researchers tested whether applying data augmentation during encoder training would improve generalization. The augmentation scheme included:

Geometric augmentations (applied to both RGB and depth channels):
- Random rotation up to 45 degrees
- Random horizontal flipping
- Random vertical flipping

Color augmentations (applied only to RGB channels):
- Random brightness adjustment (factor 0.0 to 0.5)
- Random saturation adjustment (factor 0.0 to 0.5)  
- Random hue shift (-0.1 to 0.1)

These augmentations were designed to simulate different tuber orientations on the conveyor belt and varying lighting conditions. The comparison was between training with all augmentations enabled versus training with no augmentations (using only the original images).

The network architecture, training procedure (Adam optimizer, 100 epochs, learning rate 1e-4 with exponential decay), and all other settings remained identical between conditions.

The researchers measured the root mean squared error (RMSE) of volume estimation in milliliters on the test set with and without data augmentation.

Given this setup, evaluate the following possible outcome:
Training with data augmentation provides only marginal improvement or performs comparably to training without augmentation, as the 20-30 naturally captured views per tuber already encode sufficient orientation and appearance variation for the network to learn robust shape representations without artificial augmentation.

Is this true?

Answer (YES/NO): NO